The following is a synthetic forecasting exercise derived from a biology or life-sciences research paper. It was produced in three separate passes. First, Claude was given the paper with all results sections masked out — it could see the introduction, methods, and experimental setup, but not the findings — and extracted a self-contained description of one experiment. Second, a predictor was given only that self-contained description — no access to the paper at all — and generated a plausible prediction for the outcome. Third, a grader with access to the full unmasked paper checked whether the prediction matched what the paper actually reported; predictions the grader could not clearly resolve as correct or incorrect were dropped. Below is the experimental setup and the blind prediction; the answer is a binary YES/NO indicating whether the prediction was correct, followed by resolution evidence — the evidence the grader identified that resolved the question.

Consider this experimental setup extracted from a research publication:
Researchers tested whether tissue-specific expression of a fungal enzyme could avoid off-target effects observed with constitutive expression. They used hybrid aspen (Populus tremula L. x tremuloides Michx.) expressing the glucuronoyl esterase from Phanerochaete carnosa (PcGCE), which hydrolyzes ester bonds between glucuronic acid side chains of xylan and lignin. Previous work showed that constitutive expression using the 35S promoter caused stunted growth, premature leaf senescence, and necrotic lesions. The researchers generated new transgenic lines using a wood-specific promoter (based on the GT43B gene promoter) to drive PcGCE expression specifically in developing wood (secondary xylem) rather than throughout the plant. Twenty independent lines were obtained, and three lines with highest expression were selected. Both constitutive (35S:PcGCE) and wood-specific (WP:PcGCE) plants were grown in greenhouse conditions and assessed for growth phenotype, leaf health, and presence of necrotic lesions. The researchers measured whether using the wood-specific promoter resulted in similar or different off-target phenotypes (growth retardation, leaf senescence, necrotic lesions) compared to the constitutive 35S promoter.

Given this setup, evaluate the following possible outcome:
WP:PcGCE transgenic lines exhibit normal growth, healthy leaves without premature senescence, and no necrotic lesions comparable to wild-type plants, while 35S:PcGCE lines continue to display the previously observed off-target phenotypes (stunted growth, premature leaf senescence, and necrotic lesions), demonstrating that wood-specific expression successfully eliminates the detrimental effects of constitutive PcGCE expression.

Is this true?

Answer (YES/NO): YES